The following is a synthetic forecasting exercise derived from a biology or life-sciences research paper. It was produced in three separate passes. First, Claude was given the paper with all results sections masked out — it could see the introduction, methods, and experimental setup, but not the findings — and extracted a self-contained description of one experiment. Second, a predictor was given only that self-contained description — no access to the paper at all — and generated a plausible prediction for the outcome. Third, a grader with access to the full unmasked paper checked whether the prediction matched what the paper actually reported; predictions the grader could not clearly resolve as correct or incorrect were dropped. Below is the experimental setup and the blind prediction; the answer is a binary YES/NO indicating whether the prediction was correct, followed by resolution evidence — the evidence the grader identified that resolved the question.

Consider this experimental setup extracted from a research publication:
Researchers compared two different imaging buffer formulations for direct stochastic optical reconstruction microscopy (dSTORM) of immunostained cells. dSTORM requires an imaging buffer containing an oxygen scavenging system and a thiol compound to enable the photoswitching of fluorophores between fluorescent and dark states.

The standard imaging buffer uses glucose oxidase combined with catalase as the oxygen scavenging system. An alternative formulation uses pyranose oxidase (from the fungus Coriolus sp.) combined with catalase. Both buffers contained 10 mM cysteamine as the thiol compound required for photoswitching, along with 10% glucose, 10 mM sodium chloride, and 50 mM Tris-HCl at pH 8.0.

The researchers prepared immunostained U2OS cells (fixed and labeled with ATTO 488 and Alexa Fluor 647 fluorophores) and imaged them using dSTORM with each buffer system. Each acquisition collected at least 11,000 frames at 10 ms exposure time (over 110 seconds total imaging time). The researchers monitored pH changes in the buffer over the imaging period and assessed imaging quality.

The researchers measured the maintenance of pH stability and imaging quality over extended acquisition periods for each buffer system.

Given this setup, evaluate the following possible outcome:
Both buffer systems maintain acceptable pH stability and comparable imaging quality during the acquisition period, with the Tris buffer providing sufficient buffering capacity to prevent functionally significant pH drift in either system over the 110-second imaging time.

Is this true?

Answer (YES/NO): NO